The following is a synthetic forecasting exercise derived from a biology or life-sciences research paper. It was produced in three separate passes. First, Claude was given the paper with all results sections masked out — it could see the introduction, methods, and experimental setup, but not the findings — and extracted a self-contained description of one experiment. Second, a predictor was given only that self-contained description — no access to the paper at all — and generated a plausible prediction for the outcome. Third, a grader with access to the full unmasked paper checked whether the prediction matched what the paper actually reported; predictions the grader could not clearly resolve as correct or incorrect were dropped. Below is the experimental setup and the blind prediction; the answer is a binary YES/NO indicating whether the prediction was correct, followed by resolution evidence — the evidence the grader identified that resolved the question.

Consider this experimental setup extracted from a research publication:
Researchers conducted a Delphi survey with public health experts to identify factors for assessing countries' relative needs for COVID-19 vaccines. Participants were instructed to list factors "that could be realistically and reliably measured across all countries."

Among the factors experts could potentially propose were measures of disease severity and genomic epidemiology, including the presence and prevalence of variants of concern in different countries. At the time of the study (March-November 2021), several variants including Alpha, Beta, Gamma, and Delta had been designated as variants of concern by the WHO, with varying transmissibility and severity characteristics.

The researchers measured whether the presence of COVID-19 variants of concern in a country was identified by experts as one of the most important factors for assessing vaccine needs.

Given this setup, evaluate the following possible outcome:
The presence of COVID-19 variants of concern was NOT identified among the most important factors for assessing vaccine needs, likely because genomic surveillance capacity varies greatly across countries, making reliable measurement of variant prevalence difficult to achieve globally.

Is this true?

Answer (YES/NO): NO